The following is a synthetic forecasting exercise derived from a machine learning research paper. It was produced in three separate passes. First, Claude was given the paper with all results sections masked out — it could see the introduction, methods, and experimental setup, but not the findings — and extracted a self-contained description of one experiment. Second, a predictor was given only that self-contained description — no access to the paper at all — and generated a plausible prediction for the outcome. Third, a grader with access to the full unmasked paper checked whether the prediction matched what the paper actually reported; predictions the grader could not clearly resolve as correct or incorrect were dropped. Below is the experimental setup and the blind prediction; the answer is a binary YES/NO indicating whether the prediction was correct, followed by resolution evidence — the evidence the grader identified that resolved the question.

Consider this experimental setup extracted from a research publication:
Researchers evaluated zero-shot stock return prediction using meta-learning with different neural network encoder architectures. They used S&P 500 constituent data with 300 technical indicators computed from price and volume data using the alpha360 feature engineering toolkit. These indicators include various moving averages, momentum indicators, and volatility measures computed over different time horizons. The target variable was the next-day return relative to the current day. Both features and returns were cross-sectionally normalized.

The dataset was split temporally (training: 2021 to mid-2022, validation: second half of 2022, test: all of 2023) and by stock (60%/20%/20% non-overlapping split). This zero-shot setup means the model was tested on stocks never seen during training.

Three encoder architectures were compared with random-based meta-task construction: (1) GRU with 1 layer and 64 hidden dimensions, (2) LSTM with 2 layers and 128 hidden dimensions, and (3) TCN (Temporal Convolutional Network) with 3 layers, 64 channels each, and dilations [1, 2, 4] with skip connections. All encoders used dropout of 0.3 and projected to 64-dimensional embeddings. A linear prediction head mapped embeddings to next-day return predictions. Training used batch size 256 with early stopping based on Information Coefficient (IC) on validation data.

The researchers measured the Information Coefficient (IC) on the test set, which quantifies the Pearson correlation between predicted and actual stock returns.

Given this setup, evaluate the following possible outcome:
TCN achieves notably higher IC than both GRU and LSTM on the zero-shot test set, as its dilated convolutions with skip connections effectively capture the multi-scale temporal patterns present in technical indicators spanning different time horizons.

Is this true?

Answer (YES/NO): NO